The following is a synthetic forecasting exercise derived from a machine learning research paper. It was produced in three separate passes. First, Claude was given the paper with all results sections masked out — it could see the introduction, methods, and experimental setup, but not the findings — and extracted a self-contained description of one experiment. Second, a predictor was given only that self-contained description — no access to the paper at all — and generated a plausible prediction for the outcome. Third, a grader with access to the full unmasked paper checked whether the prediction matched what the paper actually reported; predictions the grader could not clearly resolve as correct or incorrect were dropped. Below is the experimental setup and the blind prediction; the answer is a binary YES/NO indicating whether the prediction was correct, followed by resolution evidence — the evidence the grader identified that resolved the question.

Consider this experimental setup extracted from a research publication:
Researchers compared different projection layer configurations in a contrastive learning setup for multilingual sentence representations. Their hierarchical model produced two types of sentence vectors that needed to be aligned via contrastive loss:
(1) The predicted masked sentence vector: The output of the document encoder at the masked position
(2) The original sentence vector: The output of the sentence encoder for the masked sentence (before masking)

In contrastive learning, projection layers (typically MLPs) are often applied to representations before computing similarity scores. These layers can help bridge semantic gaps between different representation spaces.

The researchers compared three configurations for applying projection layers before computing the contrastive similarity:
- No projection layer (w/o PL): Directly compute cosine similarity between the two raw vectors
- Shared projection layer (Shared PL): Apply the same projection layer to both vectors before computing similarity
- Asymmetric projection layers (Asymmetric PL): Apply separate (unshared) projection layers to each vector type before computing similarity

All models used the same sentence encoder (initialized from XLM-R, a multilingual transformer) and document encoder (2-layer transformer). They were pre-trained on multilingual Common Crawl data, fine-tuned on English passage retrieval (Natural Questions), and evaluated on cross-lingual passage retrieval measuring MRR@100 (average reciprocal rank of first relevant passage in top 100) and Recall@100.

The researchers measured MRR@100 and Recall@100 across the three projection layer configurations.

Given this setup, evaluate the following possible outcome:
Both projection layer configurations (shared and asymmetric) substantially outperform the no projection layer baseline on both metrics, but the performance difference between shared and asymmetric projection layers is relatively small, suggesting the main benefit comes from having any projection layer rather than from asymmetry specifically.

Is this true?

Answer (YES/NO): YES